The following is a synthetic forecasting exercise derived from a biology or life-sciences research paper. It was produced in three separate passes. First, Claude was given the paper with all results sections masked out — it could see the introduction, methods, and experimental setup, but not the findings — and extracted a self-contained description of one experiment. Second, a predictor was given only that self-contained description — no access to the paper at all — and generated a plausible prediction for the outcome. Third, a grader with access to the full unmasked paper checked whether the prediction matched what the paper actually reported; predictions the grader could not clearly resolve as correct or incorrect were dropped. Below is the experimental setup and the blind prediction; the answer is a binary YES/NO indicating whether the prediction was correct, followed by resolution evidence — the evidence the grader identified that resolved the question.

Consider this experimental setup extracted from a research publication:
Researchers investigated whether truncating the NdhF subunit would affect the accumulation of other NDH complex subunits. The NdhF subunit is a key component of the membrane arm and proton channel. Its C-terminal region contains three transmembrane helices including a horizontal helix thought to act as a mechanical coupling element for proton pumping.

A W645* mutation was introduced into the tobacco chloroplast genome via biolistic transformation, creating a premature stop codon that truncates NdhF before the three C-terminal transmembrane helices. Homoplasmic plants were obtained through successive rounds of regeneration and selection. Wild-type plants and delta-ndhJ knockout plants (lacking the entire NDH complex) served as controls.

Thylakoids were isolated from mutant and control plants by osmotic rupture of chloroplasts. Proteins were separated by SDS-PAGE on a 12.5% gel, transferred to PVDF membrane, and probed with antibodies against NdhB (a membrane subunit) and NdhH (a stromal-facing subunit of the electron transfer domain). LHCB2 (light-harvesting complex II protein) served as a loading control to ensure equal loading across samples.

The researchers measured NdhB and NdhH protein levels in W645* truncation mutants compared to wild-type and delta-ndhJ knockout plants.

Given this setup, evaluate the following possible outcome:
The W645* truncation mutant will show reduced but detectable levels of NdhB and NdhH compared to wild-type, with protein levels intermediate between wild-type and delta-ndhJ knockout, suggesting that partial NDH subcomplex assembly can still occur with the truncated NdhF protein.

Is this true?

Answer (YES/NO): NO